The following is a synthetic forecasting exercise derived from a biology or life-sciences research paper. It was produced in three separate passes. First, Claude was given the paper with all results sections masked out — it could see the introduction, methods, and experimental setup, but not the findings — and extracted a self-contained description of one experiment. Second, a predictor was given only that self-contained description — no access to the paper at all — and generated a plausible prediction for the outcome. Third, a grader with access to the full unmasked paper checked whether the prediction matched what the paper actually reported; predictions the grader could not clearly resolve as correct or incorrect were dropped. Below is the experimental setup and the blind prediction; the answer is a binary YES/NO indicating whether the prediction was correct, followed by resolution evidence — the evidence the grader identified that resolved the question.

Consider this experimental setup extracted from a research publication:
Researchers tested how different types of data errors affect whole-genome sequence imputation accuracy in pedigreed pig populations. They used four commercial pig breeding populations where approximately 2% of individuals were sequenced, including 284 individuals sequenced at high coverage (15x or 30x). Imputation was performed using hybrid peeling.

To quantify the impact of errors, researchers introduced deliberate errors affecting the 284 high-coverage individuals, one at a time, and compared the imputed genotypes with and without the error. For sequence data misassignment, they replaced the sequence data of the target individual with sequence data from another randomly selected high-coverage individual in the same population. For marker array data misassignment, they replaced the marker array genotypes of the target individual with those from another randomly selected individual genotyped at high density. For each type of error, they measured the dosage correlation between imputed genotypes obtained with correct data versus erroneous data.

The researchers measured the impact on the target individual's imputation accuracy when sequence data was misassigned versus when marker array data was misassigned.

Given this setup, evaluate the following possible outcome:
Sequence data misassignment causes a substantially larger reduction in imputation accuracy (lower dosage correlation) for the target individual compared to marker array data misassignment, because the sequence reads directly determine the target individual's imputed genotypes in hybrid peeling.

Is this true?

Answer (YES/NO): YES